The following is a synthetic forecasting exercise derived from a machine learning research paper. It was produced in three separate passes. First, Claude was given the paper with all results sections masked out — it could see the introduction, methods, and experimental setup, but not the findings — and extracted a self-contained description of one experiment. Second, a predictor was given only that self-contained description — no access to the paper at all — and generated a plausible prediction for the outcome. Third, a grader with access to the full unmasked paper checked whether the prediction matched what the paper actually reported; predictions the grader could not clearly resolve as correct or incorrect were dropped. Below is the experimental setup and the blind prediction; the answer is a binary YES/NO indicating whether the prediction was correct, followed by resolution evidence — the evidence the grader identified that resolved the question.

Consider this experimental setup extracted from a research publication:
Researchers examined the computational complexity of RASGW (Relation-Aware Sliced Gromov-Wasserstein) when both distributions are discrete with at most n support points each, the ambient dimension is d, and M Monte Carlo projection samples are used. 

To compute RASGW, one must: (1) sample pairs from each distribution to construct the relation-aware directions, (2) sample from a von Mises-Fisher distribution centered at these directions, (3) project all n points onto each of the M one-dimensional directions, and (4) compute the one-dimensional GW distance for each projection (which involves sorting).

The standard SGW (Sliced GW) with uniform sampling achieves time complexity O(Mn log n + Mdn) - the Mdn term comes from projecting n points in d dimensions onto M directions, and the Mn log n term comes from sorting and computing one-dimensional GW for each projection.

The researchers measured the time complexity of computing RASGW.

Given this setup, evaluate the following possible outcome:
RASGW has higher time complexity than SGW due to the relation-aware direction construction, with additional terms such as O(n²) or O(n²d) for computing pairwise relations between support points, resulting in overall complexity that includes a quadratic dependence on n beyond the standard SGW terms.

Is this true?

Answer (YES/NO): NO